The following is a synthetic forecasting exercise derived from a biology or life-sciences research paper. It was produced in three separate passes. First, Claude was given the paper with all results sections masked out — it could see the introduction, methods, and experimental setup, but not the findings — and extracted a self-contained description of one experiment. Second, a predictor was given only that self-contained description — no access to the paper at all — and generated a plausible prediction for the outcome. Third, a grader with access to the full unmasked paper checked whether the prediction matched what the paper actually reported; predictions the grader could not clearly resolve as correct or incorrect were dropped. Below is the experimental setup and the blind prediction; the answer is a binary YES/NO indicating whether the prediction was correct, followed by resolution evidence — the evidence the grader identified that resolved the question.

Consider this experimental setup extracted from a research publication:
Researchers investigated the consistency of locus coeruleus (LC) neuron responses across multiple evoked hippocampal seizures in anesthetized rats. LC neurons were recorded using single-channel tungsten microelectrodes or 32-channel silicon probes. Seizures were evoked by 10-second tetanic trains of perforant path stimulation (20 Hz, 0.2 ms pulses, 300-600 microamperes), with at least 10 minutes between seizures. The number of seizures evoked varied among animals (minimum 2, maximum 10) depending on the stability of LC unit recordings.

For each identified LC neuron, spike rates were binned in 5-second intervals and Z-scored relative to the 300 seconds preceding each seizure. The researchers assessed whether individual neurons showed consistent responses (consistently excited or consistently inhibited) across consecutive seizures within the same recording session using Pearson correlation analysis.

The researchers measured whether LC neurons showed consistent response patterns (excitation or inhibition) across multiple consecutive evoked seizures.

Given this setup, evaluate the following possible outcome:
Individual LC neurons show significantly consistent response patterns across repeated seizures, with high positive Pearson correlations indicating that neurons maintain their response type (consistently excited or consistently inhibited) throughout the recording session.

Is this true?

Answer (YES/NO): YES